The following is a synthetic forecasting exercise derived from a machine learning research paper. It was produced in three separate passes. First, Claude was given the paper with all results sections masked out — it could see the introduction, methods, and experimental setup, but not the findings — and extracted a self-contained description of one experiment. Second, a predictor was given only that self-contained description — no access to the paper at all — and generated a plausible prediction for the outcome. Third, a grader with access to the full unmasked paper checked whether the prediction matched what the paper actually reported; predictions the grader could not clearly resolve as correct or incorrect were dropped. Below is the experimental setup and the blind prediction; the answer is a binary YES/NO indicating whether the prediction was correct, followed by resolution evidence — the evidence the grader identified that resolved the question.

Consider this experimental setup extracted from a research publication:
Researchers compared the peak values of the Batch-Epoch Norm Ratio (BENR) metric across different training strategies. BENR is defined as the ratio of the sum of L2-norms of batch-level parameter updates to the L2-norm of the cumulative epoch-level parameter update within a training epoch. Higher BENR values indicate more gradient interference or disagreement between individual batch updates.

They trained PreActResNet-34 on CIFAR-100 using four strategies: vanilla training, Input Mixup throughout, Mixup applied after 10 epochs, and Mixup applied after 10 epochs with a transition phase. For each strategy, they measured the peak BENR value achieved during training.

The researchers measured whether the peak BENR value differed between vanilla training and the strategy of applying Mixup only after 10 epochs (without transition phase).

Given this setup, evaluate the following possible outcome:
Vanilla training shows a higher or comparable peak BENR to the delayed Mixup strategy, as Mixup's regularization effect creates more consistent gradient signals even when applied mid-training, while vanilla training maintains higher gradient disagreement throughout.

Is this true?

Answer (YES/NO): YES